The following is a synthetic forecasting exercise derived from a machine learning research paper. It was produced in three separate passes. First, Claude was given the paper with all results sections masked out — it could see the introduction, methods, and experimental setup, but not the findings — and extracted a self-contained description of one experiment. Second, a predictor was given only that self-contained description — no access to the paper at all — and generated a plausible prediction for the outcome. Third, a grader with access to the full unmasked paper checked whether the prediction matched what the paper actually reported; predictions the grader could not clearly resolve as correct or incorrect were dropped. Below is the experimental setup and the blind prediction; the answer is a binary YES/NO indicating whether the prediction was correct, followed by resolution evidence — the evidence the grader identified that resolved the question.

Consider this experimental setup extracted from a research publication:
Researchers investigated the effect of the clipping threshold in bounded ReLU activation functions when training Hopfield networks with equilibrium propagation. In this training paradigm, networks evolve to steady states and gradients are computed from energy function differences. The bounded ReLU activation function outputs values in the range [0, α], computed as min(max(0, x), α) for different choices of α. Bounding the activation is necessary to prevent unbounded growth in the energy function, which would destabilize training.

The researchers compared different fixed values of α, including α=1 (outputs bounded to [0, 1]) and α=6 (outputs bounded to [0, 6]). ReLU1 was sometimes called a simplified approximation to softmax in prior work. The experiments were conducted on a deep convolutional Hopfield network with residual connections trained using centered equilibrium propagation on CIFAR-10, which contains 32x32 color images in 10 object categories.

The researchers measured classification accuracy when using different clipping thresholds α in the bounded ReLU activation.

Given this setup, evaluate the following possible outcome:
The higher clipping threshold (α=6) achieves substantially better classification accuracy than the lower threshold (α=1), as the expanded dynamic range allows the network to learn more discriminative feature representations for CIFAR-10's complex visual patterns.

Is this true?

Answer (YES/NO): YES